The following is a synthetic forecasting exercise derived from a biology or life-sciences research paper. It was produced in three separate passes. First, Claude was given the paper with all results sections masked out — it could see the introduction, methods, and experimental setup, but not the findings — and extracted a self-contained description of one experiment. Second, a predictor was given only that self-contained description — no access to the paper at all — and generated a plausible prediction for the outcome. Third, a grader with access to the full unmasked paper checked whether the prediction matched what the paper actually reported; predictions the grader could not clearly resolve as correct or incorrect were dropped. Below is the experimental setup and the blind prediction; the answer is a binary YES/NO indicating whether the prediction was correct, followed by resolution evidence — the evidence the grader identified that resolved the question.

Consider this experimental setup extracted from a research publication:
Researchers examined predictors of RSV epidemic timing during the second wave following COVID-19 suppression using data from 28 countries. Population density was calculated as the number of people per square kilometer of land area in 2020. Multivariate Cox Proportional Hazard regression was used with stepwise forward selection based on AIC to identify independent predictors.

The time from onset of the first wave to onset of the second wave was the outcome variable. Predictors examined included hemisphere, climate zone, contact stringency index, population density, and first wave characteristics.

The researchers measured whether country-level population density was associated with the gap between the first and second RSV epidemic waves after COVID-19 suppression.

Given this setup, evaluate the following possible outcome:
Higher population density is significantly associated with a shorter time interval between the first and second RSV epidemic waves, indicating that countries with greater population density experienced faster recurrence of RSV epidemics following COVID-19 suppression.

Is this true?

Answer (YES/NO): YES